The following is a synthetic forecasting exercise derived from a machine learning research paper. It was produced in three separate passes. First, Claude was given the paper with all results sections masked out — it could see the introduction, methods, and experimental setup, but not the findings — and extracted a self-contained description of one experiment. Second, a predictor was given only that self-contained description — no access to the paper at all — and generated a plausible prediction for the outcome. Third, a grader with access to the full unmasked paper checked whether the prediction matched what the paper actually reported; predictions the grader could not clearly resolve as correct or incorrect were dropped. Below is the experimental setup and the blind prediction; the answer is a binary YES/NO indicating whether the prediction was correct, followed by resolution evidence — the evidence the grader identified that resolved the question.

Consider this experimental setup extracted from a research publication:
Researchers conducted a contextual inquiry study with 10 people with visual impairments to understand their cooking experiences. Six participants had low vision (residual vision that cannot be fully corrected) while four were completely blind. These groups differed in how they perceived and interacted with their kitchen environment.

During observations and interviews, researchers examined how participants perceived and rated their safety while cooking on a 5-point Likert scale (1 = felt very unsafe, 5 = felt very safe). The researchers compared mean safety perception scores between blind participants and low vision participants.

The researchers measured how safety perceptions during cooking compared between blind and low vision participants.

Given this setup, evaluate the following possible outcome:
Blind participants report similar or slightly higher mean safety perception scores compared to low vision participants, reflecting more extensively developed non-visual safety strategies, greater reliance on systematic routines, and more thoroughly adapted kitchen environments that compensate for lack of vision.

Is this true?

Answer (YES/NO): YES